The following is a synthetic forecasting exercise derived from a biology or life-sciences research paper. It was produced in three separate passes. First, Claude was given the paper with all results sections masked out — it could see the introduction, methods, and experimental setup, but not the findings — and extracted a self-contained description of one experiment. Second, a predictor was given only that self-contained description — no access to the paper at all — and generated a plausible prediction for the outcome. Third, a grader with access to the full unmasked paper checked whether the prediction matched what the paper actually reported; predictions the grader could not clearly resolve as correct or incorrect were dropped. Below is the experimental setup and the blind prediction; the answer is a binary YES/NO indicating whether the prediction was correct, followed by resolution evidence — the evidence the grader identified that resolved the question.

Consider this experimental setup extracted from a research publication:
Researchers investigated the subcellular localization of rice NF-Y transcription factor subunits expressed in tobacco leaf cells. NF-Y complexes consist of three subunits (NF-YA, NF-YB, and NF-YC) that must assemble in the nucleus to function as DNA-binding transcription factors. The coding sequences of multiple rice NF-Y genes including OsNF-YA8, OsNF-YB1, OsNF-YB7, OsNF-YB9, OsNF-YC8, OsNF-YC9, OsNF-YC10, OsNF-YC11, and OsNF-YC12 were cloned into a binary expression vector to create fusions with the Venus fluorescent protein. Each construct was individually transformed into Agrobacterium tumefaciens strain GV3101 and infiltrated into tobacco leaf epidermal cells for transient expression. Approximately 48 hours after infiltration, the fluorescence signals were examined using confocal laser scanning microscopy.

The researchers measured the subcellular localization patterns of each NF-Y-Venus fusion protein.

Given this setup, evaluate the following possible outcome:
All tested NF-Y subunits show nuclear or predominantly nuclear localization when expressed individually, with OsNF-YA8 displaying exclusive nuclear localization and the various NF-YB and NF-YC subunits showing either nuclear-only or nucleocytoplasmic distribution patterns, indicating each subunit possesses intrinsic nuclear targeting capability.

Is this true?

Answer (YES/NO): NO